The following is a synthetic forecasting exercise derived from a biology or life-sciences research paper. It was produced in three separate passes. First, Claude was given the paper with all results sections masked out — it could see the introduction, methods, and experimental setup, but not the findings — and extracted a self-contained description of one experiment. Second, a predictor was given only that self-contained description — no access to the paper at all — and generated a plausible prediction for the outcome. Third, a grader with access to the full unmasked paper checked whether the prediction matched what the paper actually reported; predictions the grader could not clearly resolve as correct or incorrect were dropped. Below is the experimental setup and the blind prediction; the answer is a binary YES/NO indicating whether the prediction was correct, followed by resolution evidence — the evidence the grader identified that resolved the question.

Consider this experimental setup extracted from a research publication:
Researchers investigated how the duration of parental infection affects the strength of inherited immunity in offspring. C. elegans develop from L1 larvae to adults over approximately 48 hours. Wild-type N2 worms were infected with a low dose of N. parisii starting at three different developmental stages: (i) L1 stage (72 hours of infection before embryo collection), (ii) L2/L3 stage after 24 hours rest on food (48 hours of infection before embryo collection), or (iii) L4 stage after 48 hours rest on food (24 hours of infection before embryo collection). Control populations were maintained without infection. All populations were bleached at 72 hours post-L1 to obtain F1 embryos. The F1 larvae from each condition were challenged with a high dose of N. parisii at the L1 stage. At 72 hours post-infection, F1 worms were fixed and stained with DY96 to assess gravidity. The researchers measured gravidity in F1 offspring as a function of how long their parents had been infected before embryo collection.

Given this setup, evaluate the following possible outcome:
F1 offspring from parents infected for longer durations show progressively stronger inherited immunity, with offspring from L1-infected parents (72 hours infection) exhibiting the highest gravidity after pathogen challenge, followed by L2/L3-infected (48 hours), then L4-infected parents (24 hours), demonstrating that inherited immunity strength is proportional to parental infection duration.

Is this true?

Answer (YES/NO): YES